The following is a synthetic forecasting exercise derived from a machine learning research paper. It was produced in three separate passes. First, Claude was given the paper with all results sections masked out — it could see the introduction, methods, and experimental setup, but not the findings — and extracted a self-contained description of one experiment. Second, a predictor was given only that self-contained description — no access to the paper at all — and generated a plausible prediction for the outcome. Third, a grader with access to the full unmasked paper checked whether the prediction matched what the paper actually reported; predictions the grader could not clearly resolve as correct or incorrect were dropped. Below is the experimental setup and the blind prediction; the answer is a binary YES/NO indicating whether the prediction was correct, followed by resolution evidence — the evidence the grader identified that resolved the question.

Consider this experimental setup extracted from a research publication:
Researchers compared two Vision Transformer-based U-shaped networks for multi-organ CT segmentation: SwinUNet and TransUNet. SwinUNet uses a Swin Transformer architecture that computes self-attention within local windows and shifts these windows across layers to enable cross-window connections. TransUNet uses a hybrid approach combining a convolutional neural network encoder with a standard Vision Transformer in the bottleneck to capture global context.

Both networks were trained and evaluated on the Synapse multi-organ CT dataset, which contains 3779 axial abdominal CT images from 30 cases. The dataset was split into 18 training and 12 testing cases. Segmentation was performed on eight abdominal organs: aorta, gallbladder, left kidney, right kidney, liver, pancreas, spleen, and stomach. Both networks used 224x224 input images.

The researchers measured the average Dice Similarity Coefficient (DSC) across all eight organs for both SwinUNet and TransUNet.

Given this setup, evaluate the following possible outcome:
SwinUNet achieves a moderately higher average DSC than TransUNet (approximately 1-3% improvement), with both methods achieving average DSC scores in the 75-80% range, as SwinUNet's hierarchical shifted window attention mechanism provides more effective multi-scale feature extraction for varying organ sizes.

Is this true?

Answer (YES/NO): YES